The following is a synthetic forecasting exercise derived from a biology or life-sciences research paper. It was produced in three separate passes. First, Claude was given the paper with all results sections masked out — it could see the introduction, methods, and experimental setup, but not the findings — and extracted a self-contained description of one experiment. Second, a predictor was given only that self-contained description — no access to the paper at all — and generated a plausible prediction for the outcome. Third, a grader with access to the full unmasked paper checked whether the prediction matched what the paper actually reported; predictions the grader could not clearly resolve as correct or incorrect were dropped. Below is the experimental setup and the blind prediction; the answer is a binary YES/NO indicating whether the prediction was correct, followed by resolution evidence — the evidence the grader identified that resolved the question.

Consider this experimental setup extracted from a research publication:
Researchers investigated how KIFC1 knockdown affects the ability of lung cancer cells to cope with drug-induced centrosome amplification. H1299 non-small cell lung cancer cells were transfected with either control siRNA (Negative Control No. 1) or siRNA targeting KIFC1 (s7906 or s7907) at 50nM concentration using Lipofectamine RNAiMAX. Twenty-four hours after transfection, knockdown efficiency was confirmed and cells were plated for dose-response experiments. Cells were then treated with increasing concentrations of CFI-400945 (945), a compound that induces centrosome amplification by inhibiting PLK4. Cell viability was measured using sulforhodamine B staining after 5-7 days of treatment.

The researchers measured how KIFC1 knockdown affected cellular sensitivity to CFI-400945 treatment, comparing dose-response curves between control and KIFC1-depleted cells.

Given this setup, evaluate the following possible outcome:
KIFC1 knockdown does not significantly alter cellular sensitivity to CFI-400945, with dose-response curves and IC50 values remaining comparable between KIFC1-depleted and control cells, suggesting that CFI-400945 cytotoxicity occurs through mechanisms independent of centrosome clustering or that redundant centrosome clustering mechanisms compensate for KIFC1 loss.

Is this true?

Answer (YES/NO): NO